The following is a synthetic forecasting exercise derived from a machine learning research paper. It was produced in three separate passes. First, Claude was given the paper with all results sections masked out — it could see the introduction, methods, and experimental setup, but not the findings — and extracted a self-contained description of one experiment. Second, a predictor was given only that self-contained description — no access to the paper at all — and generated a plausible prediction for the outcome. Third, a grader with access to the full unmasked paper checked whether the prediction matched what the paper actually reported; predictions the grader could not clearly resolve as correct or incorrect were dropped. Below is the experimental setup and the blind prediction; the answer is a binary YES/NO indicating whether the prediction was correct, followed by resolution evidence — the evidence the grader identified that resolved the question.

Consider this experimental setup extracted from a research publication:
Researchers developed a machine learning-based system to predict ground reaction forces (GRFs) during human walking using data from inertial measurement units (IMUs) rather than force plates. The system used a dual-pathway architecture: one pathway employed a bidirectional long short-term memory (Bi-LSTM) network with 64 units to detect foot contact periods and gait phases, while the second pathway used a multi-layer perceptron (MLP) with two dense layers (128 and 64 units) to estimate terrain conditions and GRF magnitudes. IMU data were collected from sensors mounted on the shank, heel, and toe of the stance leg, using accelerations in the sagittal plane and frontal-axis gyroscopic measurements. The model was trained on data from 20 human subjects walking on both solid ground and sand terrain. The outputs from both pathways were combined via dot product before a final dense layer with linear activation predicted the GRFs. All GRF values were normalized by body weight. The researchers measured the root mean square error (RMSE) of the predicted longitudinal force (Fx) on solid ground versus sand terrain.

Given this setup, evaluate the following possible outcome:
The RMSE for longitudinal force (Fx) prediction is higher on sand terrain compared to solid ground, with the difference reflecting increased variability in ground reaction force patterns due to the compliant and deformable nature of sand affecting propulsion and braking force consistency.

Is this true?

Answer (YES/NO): YES